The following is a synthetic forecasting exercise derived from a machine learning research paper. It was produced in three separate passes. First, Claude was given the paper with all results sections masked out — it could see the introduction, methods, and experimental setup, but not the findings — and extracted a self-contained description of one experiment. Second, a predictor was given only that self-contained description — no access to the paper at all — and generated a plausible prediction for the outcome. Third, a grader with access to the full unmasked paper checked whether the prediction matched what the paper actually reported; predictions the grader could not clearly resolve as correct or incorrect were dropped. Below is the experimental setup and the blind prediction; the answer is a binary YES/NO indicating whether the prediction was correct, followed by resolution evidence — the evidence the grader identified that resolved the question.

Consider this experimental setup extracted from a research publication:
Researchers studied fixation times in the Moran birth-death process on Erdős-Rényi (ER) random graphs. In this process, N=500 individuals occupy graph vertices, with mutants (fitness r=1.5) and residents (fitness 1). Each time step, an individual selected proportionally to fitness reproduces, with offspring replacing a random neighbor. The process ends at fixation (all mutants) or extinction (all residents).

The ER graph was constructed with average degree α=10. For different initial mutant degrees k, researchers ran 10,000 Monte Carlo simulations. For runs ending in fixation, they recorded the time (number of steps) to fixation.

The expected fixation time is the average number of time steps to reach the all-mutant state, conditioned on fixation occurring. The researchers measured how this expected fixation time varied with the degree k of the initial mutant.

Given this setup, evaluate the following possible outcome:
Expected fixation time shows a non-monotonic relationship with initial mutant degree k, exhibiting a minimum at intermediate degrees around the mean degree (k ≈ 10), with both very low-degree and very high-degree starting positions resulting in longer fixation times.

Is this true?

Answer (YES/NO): NO